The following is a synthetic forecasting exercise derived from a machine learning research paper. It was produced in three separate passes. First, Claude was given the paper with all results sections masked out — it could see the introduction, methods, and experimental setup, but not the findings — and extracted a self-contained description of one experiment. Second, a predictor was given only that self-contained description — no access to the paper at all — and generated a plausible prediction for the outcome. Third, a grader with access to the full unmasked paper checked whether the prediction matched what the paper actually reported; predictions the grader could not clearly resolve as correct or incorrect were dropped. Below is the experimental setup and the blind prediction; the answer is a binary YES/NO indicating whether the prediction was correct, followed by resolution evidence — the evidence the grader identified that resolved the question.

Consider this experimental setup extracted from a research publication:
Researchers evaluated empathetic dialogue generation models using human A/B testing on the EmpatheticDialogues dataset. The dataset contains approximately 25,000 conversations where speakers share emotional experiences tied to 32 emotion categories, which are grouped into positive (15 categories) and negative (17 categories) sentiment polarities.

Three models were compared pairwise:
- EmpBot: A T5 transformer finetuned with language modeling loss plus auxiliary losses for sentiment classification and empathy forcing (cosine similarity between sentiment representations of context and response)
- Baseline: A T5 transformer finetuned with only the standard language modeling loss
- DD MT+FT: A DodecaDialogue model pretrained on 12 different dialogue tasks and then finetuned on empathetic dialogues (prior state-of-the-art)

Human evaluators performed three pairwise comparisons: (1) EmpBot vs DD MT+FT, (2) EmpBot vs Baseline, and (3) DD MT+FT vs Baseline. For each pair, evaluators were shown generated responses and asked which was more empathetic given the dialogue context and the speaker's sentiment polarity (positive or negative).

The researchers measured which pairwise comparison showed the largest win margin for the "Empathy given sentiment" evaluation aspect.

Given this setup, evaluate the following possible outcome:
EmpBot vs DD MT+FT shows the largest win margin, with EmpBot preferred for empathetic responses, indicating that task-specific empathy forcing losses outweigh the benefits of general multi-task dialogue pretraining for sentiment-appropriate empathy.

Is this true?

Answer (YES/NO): NO